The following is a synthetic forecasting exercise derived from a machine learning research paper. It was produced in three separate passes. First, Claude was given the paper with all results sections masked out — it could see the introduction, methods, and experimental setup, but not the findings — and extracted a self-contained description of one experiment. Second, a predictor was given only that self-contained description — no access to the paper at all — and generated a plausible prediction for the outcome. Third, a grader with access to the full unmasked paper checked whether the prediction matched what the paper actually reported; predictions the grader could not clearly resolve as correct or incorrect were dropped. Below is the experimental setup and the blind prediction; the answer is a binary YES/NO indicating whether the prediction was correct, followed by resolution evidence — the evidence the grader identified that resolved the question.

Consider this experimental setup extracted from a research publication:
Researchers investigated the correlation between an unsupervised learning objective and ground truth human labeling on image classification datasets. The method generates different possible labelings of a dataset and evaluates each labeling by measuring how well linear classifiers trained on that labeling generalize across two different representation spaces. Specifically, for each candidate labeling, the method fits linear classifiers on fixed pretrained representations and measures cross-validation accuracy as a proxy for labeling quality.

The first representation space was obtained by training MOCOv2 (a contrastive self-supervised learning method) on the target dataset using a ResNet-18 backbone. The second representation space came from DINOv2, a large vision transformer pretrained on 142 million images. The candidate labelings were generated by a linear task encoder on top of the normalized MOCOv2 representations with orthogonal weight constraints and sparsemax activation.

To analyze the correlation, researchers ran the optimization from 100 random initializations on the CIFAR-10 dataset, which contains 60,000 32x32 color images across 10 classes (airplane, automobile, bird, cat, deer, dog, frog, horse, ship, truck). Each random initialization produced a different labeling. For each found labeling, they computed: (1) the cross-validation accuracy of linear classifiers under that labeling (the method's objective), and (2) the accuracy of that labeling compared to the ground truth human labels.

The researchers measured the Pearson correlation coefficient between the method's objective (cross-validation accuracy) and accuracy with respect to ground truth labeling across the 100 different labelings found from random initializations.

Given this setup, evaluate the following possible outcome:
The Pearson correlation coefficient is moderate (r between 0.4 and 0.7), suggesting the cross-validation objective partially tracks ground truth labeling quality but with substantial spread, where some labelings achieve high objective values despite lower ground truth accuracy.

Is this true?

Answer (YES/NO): NO